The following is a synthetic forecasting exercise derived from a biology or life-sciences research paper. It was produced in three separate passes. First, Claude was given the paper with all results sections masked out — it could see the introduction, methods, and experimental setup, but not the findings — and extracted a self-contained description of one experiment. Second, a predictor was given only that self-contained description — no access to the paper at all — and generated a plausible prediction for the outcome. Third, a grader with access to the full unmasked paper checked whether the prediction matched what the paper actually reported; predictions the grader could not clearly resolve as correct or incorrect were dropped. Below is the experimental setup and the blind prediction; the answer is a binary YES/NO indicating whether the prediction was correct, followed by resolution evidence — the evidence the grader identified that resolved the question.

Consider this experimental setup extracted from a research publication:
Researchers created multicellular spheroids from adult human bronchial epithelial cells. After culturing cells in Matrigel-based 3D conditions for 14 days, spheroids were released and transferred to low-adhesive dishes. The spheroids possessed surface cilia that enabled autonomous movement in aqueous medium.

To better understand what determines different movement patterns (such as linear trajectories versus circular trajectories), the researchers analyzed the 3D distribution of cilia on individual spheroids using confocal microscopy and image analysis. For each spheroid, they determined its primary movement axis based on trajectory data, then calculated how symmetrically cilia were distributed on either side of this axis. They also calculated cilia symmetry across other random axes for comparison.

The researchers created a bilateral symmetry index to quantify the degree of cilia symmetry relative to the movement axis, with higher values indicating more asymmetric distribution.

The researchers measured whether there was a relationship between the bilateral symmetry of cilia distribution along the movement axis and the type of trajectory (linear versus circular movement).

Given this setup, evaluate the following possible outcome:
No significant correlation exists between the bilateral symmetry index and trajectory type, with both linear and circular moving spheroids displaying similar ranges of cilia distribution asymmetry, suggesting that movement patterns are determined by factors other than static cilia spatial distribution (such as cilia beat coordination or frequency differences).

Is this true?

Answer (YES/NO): NO